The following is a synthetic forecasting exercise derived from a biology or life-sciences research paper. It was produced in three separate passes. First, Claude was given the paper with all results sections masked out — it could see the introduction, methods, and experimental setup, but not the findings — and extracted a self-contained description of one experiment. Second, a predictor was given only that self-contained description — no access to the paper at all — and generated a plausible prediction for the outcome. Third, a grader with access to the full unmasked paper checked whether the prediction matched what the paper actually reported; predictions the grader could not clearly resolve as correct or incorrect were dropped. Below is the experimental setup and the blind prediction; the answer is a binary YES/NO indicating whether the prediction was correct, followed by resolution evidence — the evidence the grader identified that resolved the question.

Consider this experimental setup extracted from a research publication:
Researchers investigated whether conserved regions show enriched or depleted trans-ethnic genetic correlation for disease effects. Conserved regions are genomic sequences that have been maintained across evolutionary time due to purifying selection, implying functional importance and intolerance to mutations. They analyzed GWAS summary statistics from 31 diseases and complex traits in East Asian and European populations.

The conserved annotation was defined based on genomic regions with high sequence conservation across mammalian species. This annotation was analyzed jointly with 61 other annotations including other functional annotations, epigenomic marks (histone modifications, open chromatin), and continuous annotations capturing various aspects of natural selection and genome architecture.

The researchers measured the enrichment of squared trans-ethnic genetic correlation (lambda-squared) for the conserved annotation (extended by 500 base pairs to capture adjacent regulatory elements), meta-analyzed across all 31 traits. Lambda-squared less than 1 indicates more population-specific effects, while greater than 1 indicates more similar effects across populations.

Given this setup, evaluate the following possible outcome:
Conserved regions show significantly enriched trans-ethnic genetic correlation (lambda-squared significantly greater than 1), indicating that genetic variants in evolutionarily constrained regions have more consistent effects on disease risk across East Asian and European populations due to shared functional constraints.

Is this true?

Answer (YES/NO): NO